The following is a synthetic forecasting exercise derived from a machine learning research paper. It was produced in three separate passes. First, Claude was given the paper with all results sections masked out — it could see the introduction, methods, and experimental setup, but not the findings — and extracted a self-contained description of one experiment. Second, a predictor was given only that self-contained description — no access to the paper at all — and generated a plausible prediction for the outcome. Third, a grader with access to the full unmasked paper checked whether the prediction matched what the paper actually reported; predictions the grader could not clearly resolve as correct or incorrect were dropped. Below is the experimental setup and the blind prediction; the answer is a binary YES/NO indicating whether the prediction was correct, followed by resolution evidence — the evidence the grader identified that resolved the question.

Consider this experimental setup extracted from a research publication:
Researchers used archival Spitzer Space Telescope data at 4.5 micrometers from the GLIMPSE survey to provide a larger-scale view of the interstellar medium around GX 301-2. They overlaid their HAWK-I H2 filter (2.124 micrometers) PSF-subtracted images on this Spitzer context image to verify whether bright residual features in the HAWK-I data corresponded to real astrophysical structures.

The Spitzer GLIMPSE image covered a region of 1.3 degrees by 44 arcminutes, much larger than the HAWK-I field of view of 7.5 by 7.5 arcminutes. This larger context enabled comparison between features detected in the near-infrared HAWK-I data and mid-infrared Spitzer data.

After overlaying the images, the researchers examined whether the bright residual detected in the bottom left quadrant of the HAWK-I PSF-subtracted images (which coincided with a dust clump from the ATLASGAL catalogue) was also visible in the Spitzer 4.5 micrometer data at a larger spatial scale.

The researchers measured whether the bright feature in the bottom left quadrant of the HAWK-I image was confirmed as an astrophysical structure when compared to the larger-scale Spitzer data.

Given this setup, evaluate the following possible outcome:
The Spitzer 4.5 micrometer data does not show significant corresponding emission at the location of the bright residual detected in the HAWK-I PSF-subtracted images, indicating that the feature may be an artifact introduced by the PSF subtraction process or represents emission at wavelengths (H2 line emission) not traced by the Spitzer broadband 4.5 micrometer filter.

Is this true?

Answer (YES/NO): NO